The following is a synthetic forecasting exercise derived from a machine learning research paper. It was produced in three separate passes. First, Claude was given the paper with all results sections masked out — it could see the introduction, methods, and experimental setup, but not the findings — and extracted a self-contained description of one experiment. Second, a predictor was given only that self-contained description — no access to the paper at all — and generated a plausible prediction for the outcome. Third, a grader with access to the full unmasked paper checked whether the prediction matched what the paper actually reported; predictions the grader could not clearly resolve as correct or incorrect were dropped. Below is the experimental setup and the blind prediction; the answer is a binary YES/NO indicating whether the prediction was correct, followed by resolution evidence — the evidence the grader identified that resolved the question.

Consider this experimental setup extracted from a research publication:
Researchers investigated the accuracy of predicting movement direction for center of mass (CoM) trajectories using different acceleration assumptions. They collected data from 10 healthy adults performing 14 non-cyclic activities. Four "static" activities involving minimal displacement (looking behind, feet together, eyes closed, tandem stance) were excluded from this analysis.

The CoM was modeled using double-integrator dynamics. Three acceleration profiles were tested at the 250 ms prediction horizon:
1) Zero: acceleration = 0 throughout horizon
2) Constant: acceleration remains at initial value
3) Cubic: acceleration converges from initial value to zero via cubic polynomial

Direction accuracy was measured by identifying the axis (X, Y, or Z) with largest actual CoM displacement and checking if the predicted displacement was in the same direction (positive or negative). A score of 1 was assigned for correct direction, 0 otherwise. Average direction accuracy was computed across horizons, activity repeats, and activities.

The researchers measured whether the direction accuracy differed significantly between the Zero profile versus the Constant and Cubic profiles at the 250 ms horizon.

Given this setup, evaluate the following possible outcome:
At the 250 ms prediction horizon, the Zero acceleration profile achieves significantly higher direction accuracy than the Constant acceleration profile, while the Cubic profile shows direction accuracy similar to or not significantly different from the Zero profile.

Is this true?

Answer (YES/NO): NO